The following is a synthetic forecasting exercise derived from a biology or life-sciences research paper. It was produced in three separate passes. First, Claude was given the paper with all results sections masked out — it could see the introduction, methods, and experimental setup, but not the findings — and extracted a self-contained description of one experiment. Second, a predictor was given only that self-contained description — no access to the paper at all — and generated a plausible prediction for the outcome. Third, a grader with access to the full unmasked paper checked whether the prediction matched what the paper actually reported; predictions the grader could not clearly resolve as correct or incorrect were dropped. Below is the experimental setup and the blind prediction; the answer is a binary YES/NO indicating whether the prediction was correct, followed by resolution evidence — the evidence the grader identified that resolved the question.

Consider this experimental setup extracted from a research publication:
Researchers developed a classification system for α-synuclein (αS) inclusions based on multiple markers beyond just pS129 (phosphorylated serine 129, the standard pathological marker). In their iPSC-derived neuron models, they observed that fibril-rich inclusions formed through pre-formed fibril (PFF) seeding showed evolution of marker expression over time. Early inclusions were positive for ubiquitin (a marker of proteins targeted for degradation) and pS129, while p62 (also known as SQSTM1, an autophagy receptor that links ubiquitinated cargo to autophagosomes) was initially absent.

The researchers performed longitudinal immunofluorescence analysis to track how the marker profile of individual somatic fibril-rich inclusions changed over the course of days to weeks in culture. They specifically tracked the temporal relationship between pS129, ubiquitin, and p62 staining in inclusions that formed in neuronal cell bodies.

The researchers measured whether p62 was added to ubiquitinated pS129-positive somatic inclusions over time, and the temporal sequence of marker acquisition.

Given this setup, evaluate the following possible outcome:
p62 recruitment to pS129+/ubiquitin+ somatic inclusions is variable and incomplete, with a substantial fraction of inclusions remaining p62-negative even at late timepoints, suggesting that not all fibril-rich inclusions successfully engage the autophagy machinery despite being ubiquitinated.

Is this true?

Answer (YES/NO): NO